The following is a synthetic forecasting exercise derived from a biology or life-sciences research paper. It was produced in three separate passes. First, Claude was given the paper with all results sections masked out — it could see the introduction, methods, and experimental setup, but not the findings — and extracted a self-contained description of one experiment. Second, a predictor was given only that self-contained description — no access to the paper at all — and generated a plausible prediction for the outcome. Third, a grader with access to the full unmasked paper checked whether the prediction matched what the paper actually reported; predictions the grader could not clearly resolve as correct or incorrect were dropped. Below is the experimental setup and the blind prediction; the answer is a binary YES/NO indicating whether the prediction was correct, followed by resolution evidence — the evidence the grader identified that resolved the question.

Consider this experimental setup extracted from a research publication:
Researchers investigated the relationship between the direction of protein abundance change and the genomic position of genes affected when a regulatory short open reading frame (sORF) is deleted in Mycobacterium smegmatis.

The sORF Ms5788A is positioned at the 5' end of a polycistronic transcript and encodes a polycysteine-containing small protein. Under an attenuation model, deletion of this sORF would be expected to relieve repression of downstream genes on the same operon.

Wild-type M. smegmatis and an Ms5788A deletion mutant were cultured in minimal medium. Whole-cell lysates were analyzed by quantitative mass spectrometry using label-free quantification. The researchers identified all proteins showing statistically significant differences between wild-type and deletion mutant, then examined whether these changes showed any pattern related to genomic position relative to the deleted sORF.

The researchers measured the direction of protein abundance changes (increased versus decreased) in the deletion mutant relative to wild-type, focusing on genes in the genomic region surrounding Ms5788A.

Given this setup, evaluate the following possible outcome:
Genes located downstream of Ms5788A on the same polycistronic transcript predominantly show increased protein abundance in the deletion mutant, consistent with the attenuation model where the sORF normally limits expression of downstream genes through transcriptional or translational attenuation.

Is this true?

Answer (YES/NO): YES